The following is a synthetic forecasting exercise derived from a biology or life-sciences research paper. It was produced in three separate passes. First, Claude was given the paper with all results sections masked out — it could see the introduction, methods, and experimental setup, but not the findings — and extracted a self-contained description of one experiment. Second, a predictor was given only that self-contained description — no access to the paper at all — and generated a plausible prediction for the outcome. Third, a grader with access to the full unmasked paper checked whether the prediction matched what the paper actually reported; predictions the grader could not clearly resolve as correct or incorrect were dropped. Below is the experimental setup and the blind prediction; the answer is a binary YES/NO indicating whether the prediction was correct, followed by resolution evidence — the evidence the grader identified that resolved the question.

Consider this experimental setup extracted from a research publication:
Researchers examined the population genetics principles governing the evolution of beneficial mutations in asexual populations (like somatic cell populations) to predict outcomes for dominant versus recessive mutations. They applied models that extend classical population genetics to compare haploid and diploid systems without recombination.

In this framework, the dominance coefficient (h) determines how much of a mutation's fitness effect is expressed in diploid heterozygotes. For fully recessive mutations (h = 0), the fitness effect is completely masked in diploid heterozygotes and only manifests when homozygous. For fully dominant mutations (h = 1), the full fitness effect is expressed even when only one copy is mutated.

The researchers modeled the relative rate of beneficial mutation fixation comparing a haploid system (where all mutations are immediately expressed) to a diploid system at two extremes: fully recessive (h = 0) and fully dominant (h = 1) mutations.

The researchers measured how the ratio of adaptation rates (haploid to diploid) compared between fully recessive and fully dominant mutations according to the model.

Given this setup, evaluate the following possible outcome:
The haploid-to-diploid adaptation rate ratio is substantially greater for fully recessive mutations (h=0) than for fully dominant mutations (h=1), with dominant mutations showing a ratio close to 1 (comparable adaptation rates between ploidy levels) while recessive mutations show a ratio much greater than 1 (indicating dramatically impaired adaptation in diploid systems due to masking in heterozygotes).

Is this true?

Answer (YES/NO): NO